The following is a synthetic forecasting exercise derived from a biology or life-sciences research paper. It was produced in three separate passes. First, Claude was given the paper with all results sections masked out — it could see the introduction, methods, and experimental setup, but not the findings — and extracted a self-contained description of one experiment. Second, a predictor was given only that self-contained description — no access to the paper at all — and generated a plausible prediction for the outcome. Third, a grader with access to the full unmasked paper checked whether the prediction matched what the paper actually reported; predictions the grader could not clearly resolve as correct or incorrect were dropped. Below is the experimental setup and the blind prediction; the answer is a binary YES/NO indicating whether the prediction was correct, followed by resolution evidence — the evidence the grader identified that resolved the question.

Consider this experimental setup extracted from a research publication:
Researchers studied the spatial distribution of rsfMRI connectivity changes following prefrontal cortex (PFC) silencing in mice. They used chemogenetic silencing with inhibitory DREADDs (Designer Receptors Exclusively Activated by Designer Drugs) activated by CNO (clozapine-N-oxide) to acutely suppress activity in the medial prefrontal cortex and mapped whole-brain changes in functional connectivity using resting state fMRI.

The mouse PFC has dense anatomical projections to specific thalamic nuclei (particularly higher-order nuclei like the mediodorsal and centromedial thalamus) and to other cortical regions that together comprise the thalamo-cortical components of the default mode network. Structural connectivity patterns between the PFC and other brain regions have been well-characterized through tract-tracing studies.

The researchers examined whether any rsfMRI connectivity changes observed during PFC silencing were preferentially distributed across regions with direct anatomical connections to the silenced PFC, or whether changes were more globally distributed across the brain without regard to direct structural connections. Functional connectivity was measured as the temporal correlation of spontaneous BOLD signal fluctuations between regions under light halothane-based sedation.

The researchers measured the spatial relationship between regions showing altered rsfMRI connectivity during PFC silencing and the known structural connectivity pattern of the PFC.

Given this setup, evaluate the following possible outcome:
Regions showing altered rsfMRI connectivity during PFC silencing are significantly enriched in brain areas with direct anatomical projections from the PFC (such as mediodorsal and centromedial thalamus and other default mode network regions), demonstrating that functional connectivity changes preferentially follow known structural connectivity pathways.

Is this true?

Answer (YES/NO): YES